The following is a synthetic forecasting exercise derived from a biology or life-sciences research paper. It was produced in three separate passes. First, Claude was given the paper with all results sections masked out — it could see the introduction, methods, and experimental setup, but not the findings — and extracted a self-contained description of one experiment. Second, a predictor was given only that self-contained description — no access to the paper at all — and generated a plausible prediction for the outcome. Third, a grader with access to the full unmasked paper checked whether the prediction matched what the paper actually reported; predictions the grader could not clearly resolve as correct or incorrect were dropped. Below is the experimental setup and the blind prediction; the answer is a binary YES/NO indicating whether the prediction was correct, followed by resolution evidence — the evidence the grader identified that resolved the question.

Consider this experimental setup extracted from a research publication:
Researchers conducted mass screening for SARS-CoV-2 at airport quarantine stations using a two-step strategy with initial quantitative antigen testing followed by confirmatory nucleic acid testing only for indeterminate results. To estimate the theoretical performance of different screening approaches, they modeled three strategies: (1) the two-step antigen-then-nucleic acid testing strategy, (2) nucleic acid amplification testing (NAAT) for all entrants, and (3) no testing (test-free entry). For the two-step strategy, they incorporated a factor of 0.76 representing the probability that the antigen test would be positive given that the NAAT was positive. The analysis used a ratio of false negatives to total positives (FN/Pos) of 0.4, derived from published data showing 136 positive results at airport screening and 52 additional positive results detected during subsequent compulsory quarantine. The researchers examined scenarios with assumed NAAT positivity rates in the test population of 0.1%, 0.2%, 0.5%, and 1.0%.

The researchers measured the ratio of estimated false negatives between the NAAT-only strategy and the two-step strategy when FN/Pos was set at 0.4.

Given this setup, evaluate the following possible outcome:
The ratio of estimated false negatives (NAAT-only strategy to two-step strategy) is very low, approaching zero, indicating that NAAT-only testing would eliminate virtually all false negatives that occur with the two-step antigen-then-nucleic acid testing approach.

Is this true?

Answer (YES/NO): NO